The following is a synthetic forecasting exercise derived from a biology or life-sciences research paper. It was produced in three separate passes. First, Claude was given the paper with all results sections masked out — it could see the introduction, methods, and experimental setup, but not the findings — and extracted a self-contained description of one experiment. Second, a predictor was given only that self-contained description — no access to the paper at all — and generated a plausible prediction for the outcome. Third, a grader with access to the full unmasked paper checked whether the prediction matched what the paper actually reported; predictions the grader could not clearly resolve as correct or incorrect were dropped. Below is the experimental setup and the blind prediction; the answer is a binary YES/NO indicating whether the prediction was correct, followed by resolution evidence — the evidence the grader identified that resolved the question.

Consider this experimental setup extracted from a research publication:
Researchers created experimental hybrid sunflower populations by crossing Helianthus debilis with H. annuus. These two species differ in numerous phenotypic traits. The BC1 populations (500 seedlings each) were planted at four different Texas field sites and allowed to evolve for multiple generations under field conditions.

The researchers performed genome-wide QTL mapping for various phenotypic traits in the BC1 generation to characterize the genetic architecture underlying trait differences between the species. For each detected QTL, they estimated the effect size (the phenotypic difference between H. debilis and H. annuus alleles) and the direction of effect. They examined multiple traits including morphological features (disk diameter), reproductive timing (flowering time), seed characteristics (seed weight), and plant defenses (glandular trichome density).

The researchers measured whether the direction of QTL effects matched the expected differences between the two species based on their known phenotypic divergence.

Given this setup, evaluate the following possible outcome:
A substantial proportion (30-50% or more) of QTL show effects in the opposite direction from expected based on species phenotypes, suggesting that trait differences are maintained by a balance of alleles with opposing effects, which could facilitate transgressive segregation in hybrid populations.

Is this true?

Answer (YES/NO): NO